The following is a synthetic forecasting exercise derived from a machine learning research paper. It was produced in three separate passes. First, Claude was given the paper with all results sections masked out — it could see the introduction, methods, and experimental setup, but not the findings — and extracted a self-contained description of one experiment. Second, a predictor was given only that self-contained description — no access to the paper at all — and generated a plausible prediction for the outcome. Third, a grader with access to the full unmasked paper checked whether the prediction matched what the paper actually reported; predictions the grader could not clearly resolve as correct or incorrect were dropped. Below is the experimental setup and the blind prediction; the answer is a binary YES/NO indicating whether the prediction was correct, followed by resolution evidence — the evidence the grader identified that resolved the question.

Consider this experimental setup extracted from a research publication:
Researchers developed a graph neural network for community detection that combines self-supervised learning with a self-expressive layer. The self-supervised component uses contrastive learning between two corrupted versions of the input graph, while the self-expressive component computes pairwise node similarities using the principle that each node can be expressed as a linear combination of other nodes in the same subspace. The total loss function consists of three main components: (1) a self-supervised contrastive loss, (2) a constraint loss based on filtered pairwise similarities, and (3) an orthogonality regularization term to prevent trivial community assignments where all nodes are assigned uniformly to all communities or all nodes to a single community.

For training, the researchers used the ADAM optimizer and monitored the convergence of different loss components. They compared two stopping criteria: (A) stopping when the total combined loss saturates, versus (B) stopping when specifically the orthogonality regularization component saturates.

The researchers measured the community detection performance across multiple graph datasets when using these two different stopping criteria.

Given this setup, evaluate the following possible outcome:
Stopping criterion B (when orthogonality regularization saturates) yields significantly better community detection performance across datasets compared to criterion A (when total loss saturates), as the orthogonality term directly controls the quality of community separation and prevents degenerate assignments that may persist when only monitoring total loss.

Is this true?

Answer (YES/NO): NO